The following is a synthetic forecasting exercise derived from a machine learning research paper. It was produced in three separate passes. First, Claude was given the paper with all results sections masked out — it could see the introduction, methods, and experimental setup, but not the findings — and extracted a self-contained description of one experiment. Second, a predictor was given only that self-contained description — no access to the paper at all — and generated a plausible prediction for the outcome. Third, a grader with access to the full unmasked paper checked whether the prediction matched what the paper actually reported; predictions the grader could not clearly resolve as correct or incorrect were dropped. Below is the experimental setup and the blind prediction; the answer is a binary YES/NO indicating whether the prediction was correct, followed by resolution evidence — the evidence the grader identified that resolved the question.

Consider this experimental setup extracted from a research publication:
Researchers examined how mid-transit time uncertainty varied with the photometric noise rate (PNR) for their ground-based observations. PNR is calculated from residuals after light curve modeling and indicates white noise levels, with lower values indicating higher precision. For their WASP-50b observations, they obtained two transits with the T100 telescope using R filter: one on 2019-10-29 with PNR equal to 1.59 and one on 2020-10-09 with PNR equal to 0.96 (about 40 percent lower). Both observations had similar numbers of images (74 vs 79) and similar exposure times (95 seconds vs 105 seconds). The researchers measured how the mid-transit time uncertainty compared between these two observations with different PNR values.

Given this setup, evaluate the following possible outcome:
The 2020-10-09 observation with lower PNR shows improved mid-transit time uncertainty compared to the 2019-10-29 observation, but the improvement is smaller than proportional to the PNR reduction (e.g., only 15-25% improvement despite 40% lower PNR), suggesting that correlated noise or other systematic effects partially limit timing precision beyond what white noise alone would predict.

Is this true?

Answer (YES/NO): NO